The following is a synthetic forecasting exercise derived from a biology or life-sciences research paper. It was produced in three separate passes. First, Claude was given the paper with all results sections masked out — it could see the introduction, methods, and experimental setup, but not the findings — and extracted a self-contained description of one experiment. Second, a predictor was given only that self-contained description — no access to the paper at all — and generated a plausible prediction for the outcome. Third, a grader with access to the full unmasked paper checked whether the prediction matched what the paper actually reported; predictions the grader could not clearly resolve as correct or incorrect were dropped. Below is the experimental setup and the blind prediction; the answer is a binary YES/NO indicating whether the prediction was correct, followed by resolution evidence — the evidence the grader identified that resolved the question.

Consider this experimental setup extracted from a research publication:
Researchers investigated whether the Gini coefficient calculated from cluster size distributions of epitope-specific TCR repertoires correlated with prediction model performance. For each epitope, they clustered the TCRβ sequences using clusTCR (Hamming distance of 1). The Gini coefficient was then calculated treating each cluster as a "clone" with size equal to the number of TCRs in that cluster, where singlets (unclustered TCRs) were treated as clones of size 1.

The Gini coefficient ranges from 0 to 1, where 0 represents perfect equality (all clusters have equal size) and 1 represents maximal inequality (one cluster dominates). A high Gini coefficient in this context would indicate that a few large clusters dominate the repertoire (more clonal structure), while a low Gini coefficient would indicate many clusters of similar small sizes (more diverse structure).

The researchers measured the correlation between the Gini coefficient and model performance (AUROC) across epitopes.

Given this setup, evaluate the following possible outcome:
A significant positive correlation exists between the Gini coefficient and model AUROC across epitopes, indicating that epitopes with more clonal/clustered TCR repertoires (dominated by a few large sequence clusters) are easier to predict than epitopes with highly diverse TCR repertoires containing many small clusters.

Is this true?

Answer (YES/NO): YES